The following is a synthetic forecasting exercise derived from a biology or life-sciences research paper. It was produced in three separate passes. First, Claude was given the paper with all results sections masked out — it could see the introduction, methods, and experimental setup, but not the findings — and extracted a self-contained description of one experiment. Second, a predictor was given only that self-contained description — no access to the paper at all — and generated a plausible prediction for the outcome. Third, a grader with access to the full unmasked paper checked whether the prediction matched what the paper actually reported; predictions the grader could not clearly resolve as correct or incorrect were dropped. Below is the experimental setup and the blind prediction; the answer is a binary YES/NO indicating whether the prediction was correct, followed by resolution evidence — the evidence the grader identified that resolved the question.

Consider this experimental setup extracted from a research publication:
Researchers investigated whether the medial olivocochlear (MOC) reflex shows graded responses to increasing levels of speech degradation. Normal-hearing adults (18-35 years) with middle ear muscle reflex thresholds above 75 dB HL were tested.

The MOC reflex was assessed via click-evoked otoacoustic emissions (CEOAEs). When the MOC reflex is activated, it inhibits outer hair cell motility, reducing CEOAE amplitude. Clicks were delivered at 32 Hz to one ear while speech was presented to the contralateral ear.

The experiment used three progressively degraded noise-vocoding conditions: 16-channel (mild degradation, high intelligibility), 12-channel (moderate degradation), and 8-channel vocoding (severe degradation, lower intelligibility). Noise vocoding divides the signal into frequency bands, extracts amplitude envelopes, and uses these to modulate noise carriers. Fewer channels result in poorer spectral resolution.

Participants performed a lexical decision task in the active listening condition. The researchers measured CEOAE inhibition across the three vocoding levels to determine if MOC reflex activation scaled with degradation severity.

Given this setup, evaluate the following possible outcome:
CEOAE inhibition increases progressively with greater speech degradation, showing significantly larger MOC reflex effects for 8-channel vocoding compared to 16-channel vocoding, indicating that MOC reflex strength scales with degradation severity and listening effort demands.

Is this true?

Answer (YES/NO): NO